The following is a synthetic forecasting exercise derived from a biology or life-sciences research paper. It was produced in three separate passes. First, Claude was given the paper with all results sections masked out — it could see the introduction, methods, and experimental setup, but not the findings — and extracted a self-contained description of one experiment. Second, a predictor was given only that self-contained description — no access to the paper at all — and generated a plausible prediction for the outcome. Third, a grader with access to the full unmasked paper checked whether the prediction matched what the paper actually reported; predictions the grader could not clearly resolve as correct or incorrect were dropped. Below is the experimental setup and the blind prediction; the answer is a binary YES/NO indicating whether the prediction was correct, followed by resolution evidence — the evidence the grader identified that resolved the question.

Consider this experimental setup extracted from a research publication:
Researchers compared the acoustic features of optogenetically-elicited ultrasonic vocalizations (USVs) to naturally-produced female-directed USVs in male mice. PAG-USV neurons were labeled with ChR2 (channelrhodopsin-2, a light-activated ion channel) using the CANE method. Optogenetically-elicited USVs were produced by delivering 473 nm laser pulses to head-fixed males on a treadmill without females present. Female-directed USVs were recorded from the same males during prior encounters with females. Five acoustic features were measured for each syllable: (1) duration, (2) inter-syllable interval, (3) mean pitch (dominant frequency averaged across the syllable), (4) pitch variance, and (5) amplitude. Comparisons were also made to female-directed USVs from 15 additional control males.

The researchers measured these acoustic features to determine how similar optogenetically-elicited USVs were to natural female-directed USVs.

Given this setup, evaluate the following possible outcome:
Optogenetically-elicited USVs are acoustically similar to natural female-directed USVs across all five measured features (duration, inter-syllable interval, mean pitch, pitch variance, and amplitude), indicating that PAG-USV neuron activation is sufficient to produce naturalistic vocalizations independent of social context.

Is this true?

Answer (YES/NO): NO